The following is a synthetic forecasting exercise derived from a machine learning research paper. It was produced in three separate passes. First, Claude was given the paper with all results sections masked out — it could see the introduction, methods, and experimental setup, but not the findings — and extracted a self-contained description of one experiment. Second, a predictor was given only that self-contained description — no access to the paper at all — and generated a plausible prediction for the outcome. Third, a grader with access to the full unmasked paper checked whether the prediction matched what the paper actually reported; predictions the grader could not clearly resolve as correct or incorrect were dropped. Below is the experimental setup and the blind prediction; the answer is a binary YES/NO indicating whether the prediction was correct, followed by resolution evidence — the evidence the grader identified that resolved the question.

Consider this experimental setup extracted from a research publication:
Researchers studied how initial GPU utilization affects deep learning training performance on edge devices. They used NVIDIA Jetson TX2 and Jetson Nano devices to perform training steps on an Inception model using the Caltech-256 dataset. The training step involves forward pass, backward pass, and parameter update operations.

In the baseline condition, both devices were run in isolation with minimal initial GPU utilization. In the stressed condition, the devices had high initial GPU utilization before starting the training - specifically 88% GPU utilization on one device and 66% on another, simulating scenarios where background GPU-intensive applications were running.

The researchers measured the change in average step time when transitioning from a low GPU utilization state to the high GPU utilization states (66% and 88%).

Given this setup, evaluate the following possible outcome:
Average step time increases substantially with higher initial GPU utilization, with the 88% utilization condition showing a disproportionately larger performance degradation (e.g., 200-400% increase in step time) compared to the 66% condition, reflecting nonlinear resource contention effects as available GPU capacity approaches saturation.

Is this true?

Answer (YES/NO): NO